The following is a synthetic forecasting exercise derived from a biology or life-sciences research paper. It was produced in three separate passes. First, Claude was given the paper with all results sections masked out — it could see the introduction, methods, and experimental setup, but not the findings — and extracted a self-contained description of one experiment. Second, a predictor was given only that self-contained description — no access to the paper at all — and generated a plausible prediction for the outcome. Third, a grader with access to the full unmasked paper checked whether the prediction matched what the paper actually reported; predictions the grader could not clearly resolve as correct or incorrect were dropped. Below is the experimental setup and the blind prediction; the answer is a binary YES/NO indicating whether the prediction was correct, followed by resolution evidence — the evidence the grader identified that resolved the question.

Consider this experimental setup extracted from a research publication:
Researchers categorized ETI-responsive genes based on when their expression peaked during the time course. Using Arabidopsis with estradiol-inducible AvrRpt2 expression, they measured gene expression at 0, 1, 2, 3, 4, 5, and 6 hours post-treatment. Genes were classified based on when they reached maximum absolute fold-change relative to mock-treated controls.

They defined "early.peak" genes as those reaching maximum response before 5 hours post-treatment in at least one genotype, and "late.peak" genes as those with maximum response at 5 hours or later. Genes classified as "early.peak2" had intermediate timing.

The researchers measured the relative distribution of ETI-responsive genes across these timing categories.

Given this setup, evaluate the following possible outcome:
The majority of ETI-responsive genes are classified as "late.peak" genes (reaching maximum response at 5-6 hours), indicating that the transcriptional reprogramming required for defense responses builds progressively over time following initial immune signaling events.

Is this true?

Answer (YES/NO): YES